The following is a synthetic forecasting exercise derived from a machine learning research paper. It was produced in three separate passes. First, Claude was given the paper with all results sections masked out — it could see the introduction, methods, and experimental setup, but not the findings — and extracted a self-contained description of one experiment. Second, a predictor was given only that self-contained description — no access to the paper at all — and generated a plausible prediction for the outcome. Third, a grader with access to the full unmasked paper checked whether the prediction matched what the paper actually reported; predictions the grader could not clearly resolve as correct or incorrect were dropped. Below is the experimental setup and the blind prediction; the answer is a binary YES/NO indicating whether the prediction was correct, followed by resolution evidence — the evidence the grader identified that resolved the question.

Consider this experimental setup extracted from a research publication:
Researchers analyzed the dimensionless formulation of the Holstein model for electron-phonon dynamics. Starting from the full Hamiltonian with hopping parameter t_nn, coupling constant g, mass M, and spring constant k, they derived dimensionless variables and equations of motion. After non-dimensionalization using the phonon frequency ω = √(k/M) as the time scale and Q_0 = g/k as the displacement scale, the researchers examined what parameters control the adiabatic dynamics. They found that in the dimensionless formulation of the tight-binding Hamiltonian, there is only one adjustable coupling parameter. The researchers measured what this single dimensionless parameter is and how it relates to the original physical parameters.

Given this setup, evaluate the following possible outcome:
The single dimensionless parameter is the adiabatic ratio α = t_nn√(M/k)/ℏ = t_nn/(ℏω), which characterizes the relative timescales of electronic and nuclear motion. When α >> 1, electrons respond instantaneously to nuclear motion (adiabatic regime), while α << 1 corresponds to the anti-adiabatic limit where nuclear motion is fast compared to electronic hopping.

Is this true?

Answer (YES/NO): NO